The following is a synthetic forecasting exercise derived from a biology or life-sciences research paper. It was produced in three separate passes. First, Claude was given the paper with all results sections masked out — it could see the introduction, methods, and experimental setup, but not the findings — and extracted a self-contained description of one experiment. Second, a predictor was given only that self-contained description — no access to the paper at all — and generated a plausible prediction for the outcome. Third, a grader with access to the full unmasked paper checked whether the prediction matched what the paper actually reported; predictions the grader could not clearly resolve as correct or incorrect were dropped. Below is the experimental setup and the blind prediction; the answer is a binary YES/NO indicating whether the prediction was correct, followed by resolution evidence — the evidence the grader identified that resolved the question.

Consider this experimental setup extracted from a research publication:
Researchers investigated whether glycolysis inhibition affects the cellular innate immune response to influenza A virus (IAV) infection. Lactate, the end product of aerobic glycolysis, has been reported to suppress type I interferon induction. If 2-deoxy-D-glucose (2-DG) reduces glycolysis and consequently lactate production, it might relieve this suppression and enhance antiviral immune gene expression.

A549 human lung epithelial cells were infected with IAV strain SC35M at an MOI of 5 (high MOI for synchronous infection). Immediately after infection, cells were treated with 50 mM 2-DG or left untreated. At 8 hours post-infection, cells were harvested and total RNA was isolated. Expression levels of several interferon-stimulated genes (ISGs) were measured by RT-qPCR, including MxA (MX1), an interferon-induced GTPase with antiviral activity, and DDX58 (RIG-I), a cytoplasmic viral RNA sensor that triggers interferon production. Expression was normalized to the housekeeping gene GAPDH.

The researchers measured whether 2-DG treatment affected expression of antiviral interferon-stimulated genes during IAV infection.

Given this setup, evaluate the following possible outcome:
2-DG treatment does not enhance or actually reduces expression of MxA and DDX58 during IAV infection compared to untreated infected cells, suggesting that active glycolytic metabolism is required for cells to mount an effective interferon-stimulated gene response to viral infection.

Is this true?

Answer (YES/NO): YES